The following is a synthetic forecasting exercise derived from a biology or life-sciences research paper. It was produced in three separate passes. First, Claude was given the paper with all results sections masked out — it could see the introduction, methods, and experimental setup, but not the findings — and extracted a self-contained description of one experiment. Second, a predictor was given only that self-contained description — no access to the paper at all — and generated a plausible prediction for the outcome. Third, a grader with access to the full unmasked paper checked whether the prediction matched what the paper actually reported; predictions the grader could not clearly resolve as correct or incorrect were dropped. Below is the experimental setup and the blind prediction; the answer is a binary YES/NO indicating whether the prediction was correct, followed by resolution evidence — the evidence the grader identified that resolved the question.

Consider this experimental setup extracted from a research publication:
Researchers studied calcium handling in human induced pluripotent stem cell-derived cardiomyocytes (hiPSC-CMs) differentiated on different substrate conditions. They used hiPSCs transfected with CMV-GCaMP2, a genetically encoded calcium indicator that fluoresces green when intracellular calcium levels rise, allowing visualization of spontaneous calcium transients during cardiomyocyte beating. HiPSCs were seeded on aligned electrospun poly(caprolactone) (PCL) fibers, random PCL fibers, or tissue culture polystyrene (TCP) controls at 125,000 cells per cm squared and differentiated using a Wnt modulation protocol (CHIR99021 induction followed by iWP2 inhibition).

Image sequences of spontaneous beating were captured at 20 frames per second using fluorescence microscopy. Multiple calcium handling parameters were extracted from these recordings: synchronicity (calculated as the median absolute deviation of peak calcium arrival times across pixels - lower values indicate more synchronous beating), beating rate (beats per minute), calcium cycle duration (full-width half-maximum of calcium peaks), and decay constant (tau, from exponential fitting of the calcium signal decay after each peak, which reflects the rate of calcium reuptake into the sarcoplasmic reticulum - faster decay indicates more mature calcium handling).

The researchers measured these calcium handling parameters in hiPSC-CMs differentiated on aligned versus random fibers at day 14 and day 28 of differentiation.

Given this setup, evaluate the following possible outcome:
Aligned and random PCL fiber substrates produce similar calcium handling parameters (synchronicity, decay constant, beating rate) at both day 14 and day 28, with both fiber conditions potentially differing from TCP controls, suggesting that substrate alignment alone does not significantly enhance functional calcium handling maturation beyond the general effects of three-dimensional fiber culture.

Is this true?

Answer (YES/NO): NO